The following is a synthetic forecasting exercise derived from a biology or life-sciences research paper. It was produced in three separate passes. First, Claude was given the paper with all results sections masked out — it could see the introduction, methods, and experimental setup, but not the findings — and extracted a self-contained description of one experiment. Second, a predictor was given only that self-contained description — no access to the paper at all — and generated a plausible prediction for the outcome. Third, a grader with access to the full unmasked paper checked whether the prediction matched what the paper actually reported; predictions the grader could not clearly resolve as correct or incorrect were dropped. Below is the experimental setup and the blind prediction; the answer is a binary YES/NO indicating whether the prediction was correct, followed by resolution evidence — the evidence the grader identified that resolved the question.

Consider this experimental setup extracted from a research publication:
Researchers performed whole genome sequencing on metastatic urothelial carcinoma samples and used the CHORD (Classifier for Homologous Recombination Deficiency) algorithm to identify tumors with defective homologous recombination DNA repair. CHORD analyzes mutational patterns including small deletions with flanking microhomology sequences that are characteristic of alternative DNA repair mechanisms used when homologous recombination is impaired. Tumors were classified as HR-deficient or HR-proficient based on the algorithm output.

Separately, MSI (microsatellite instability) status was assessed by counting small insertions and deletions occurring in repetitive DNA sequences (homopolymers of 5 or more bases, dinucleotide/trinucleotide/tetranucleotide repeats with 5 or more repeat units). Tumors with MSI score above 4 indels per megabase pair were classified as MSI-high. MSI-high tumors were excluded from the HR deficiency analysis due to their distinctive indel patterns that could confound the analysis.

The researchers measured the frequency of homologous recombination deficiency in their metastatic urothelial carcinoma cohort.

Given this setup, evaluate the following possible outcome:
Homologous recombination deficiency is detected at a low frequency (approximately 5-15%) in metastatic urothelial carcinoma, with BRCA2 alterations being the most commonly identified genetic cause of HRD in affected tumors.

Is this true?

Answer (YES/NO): NO